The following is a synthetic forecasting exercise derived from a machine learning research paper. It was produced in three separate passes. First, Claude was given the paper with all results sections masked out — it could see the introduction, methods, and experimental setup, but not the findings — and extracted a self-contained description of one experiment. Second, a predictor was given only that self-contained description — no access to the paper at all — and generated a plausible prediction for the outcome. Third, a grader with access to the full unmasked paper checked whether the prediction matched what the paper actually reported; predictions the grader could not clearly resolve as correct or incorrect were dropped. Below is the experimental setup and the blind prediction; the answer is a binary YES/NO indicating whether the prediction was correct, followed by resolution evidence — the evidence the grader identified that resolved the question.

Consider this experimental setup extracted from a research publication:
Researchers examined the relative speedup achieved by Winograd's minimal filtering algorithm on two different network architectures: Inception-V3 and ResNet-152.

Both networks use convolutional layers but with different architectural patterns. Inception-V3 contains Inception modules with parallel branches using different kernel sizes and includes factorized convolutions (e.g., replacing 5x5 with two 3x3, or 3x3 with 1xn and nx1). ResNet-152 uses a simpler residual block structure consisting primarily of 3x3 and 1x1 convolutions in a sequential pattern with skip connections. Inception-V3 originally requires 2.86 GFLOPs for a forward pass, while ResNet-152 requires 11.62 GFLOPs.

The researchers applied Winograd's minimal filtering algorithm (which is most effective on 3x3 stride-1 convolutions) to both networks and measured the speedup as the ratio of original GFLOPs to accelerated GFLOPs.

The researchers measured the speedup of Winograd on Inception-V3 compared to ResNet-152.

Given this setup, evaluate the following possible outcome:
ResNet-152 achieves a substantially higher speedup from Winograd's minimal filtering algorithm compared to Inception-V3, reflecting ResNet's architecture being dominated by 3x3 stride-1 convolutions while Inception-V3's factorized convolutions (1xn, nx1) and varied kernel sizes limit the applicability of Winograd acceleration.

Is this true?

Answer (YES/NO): NO